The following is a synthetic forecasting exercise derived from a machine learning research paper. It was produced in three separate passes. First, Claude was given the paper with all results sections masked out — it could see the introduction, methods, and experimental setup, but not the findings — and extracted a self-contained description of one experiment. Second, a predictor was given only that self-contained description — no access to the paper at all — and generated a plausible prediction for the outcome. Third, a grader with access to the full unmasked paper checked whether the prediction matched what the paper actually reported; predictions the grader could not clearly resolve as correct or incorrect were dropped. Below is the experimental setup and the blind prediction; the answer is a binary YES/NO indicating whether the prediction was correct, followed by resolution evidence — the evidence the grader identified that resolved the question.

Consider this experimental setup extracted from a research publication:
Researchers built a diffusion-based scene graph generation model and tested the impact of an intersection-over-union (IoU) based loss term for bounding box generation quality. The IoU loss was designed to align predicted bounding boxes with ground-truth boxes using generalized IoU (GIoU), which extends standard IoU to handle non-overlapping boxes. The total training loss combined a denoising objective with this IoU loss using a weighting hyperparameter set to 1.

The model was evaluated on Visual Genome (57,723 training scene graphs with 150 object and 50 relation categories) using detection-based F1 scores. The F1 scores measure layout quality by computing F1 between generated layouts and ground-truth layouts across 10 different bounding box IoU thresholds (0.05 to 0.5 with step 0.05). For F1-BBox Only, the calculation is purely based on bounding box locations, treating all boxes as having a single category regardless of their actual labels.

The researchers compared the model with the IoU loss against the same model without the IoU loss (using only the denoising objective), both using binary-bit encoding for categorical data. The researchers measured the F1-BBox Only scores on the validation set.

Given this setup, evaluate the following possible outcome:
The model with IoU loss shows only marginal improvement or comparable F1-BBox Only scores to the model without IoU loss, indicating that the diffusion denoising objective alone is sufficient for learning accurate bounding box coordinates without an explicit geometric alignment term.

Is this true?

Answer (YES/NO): NO